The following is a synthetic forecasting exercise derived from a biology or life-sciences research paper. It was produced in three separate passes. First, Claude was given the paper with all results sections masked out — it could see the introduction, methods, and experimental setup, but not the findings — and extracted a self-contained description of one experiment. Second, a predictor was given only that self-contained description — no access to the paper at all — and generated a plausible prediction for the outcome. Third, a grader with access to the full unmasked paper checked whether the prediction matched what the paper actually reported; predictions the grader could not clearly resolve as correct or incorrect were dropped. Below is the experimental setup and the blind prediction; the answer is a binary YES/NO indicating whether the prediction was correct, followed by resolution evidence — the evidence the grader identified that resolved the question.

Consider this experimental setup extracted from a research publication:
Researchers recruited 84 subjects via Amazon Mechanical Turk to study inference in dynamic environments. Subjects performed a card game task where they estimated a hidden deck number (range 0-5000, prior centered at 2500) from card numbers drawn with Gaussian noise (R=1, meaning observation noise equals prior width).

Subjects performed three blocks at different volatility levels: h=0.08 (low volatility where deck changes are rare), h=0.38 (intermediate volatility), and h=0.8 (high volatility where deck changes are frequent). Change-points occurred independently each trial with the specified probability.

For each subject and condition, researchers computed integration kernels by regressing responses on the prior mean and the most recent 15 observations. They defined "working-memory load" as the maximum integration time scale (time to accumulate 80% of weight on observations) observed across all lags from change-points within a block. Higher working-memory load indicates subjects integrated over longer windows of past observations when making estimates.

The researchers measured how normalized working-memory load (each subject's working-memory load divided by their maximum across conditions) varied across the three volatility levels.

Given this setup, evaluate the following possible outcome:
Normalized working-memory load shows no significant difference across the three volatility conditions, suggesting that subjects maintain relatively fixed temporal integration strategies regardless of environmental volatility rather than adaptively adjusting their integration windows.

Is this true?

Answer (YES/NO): NO